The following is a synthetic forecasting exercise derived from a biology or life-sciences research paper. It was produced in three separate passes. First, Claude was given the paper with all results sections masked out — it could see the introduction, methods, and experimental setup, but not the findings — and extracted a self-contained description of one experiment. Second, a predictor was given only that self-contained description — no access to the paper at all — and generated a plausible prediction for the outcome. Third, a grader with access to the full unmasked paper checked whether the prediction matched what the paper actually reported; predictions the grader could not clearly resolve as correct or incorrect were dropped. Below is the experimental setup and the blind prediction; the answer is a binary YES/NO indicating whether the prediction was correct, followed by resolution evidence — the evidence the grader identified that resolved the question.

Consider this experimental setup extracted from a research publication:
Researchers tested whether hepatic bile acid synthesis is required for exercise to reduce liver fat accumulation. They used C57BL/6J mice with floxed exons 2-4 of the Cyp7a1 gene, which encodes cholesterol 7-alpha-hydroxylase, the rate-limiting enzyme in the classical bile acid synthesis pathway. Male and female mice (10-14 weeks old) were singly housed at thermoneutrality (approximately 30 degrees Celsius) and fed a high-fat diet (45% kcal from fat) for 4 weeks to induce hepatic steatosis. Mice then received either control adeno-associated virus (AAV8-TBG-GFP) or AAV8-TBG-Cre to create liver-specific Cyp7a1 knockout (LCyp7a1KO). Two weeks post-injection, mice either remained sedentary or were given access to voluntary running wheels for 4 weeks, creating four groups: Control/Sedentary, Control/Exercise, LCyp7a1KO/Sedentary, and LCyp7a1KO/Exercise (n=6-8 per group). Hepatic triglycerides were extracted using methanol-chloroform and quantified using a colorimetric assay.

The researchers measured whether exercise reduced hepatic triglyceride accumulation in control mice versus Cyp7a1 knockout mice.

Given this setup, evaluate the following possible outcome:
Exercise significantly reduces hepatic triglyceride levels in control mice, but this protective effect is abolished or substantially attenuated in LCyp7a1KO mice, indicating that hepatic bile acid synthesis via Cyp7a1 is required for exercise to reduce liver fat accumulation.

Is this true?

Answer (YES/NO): YES